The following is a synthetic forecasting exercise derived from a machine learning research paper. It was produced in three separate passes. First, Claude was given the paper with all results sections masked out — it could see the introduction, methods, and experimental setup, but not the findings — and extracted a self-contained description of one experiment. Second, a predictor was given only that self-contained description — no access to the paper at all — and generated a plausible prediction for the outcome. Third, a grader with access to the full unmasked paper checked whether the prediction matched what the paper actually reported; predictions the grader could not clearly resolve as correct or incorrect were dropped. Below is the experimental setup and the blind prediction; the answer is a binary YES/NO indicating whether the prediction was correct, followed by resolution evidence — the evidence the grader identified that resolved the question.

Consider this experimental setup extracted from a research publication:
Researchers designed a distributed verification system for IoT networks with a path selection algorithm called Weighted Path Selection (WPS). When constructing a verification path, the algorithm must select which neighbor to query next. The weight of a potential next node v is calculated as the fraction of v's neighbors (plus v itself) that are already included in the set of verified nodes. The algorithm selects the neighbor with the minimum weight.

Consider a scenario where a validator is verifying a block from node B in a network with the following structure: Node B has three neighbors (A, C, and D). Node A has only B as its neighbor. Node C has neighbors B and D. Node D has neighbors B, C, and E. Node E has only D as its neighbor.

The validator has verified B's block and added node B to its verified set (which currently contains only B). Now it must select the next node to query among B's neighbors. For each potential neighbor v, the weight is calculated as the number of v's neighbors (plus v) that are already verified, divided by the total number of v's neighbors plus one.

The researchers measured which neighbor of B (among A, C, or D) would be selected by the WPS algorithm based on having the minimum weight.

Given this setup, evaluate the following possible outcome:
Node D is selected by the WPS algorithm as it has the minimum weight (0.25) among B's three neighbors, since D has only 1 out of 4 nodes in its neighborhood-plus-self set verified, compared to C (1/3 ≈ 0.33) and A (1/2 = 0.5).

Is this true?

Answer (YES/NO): YES